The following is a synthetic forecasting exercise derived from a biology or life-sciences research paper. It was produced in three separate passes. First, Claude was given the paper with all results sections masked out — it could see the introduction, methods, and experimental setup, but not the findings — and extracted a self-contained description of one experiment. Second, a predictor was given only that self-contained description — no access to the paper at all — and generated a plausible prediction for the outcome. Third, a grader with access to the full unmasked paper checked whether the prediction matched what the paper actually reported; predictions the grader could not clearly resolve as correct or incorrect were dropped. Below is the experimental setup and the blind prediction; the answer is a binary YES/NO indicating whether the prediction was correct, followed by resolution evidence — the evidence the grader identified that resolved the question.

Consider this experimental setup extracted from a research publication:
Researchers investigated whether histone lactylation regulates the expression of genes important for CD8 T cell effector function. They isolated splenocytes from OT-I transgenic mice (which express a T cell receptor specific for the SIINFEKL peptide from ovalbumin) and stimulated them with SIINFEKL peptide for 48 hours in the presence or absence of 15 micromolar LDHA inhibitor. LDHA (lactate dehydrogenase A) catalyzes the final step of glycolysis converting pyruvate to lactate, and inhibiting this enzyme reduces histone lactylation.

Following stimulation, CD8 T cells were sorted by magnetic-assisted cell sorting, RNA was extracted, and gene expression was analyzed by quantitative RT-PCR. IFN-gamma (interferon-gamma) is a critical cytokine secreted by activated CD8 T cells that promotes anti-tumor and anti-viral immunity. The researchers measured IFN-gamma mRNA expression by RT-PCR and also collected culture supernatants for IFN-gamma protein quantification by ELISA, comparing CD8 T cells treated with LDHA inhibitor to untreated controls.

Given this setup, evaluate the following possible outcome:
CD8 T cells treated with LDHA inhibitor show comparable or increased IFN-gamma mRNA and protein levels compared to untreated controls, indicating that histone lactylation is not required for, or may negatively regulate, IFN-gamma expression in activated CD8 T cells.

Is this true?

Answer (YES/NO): NO